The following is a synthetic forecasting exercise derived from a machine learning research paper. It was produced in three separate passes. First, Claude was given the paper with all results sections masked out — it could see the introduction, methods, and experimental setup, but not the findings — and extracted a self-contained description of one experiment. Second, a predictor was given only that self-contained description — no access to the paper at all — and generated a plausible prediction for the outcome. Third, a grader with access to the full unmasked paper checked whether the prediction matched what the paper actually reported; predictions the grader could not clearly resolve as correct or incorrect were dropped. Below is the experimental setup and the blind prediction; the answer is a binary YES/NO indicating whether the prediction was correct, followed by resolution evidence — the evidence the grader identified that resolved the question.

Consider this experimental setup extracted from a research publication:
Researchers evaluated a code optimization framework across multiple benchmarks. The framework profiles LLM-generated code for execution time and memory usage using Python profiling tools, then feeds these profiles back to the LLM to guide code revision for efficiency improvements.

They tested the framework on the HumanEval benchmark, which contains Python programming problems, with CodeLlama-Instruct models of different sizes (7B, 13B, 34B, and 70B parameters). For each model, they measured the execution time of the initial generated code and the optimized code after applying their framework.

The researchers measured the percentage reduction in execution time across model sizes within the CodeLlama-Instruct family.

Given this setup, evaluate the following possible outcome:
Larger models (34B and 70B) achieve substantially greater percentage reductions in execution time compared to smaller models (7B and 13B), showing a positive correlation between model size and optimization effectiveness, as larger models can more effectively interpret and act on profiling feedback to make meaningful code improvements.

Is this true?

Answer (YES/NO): NO